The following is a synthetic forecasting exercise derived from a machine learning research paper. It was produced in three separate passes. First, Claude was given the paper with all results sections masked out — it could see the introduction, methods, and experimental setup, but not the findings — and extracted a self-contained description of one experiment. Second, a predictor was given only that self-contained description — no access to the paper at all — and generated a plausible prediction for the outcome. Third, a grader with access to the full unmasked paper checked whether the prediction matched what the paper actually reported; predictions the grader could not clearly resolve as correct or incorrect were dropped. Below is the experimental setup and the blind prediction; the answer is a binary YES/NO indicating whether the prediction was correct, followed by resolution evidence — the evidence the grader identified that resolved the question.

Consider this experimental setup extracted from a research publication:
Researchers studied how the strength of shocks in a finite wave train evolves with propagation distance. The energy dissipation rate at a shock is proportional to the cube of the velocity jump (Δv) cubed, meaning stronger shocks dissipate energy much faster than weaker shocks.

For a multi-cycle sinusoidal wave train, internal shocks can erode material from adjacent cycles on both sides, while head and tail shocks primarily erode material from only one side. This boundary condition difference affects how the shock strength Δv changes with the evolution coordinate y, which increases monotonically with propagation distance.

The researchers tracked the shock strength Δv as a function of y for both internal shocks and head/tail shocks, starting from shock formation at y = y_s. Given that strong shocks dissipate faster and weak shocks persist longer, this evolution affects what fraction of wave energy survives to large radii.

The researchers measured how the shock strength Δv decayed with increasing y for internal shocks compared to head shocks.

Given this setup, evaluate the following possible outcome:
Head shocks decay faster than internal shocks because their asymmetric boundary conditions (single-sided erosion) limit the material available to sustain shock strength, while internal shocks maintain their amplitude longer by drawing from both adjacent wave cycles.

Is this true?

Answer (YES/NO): NO